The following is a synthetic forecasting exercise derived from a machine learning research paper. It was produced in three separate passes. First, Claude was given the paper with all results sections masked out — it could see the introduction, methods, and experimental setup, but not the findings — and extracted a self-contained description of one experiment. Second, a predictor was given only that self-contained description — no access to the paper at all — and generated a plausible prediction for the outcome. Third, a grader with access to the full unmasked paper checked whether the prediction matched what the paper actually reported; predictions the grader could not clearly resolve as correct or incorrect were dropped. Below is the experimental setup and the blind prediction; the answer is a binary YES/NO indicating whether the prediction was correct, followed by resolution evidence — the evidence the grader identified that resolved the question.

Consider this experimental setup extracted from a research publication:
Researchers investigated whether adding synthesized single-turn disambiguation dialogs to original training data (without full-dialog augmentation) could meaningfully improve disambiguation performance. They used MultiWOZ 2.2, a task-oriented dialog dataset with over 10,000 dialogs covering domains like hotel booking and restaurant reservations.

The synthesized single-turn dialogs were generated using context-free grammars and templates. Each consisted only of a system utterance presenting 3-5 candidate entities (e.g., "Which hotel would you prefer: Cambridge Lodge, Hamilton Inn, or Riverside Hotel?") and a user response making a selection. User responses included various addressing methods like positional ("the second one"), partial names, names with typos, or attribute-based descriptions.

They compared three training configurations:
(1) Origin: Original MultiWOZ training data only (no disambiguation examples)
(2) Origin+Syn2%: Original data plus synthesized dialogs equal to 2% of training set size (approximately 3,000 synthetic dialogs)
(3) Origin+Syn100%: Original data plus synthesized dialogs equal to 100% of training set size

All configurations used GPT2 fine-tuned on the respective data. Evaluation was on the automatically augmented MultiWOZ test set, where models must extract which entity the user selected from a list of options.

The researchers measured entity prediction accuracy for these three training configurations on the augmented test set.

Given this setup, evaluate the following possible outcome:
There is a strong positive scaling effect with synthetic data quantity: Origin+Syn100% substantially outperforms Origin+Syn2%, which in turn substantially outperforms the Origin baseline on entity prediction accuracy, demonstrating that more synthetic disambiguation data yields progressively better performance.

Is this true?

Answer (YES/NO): NO